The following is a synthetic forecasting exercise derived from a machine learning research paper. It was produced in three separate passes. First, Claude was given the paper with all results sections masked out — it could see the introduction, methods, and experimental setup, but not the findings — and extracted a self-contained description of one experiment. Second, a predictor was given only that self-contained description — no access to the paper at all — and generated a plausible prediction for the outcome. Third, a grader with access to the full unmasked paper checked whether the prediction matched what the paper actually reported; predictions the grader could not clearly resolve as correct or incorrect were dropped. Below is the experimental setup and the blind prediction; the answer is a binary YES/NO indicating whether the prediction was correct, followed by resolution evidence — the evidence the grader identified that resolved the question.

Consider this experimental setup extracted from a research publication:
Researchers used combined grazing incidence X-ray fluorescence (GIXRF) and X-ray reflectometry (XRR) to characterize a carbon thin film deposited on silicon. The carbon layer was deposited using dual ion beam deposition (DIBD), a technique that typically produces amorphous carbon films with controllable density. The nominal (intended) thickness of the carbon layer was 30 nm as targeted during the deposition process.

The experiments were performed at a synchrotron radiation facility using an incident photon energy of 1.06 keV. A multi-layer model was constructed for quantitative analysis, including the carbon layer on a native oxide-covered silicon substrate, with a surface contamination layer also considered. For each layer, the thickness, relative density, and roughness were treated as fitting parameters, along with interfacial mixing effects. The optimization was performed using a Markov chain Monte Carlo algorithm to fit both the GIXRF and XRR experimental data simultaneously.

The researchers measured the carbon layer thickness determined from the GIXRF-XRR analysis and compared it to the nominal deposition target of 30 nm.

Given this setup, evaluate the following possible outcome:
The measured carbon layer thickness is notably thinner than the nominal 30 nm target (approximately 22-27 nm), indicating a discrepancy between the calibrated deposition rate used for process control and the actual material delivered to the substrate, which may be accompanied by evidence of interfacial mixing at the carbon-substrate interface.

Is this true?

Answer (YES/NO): NO